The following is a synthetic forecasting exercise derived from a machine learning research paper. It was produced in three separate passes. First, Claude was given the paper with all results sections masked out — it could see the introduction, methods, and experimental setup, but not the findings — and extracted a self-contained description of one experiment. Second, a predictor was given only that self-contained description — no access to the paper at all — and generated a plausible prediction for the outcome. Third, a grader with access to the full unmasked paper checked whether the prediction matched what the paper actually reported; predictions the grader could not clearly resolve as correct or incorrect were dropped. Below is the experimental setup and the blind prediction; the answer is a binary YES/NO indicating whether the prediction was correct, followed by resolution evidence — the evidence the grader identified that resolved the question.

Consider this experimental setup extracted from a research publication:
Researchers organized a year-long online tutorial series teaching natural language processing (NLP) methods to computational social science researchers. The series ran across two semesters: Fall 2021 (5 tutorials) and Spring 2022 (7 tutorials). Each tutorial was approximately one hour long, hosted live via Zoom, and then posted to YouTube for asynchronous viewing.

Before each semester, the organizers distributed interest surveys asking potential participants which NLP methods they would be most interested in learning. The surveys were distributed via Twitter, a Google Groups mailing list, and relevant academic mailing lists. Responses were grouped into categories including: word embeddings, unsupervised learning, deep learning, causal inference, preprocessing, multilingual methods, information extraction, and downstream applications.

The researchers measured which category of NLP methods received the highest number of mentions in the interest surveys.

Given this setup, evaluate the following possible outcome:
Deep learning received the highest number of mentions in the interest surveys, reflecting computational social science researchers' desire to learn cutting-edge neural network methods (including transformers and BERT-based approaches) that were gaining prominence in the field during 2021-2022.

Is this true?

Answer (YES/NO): NO